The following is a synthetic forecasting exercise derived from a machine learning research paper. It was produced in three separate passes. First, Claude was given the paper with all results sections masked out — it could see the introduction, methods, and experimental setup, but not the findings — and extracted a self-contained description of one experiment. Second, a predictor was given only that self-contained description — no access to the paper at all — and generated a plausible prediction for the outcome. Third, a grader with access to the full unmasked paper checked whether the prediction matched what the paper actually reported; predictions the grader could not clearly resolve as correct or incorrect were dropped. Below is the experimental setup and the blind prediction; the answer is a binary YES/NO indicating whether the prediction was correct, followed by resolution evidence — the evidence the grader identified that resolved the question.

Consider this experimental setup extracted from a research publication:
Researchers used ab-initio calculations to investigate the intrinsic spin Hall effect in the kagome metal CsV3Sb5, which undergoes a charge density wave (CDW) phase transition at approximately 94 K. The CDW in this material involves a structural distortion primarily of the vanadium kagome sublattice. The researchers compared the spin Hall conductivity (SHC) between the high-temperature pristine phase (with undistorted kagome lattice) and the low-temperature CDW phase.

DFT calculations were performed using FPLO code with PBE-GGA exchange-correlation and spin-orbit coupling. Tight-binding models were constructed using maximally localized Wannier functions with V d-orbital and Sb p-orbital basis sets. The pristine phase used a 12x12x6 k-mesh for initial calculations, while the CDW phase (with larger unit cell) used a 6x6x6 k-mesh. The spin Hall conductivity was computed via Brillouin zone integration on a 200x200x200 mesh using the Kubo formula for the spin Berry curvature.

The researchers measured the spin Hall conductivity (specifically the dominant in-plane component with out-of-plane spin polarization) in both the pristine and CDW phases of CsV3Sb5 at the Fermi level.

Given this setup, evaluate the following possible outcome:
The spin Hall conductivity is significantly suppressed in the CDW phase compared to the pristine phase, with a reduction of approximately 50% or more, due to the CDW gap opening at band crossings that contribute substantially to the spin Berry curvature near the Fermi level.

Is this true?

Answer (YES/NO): YES